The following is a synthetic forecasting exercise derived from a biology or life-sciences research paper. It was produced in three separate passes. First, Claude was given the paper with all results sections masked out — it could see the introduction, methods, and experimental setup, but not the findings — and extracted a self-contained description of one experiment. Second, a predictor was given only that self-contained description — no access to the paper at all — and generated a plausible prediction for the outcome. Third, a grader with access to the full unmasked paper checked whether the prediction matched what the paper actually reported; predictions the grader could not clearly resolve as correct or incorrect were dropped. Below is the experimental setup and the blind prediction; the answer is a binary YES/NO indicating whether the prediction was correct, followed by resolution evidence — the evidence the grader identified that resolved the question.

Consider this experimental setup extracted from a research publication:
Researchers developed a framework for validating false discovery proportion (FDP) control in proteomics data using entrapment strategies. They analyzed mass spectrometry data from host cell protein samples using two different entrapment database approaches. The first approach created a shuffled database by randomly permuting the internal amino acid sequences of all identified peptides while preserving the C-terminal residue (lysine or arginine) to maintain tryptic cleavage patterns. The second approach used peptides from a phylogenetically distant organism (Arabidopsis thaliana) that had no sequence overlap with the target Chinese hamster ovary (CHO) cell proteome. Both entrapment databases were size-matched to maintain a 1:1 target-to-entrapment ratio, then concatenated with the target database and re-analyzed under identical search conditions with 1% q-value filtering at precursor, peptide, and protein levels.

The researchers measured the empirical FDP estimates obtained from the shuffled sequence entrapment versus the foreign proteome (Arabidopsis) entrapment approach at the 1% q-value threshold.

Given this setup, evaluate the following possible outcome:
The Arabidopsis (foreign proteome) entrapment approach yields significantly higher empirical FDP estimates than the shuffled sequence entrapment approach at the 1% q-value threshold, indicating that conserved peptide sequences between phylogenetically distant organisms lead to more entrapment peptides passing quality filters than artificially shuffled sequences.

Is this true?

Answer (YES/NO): NO